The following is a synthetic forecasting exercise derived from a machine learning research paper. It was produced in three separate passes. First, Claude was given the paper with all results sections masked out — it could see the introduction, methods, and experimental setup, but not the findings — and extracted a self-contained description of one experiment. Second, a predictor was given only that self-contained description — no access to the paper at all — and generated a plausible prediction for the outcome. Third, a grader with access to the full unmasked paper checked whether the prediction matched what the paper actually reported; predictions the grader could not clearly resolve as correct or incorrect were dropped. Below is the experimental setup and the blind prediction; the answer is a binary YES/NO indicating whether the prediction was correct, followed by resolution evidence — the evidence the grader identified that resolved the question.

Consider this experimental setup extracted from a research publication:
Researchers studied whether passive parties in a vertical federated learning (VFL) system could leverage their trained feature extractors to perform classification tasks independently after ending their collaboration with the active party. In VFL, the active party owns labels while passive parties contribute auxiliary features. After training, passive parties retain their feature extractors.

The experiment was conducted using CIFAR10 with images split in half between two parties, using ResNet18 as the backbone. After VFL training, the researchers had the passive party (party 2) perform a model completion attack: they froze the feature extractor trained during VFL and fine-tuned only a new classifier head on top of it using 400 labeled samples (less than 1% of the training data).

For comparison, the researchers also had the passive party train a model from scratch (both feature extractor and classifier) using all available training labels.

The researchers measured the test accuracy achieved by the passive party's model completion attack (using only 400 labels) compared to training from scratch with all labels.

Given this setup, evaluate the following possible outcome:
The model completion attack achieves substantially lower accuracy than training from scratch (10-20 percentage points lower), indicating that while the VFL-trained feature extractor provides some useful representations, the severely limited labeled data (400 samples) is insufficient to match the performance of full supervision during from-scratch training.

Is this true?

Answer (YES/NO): NO